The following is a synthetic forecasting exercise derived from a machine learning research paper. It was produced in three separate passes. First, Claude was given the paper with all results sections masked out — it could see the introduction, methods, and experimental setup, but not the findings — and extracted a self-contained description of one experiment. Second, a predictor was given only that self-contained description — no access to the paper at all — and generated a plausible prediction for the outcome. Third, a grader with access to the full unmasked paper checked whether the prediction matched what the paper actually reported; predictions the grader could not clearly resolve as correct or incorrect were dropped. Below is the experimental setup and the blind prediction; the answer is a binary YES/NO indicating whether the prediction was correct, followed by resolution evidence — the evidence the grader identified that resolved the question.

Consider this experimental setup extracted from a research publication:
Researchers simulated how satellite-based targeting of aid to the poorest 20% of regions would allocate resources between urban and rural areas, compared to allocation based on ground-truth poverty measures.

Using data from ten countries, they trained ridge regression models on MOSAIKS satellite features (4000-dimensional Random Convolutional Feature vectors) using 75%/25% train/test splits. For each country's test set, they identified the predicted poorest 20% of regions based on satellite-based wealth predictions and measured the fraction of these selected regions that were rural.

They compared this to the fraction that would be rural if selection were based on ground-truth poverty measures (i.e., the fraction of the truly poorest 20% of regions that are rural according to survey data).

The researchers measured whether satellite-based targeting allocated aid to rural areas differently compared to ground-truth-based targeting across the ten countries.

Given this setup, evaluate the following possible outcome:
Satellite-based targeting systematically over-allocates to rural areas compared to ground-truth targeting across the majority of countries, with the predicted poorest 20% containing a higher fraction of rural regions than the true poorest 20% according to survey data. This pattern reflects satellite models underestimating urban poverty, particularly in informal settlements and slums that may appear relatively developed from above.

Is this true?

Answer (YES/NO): NO